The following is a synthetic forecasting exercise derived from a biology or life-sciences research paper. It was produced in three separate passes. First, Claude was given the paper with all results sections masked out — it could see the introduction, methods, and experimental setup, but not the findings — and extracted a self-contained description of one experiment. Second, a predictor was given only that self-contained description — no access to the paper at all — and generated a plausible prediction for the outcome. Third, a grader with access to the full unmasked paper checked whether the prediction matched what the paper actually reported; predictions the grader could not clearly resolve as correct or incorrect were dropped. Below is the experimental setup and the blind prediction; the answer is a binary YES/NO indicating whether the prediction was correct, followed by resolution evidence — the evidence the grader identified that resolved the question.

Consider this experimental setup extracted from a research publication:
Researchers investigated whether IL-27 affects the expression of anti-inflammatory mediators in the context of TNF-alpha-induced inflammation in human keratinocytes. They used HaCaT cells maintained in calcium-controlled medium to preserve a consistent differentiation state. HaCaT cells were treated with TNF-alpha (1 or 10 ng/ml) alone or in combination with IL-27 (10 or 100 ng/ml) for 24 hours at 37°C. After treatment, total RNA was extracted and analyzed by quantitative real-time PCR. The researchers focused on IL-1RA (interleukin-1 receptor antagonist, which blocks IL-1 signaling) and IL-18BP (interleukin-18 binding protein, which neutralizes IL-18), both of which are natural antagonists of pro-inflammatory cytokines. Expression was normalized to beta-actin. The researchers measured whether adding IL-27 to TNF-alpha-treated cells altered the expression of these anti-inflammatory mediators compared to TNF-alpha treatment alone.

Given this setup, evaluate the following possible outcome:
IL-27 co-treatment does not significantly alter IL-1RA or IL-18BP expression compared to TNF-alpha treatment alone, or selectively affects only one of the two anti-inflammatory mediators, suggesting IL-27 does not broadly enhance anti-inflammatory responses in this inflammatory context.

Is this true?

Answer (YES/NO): NO